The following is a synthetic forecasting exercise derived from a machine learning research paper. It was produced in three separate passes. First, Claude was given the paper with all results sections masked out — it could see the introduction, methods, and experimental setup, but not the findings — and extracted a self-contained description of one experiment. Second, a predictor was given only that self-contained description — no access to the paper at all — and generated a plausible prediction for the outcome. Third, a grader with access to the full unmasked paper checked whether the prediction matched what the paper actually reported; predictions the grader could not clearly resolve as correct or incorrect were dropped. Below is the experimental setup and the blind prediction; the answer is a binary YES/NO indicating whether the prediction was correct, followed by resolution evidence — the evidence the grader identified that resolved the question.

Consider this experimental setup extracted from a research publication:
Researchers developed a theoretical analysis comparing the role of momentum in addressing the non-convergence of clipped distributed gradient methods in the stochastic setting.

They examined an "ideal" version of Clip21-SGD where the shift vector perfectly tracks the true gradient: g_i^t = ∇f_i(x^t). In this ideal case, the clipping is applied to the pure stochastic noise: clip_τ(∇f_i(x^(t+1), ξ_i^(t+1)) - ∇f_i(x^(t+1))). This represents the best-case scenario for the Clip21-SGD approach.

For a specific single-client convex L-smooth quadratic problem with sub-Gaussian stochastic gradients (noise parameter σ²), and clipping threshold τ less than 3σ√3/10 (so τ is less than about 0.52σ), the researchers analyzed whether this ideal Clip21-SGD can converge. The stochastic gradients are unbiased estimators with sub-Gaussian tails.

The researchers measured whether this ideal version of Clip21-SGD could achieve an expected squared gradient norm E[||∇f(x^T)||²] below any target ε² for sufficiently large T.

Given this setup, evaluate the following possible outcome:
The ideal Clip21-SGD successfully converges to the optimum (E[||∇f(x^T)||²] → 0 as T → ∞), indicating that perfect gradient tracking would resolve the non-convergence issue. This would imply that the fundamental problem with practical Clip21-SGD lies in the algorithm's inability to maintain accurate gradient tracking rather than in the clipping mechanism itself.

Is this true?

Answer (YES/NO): NO